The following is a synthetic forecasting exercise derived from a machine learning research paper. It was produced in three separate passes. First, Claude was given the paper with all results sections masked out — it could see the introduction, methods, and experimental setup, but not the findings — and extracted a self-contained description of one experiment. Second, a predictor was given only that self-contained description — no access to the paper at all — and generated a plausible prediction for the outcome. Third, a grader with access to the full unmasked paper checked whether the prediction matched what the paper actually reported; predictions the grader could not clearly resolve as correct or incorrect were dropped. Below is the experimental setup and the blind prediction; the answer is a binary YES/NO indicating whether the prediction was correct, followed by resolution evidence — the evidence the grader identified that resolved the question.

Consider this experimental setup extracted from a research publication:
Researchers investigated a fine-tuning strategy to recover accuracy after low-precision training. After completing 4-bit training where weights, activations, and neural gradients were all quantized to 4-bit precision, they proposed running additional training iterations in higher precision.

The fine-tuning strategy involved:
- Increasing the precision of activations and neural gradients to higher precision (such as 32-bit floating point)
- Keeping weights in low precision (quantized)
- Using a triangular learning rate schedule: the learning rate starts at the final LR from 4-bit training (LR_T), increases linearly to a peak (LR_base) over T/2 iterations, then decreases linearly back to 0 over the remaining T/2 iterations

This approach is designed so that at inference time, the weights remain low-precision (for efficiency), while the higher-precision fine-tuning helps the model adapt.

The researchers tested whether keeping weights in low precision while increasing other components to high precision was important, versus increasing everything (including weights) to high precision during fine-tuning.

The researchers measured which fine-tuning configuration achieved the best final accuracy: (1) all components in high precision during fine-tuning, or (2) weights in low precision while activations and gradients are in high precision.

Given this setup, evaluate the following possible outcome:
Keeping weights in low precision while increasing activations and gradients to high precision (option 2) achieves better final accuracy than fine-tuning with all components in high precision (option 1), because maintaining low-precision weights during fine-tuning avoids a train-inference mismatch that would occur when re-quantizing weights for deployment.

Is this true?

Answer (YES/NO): YES